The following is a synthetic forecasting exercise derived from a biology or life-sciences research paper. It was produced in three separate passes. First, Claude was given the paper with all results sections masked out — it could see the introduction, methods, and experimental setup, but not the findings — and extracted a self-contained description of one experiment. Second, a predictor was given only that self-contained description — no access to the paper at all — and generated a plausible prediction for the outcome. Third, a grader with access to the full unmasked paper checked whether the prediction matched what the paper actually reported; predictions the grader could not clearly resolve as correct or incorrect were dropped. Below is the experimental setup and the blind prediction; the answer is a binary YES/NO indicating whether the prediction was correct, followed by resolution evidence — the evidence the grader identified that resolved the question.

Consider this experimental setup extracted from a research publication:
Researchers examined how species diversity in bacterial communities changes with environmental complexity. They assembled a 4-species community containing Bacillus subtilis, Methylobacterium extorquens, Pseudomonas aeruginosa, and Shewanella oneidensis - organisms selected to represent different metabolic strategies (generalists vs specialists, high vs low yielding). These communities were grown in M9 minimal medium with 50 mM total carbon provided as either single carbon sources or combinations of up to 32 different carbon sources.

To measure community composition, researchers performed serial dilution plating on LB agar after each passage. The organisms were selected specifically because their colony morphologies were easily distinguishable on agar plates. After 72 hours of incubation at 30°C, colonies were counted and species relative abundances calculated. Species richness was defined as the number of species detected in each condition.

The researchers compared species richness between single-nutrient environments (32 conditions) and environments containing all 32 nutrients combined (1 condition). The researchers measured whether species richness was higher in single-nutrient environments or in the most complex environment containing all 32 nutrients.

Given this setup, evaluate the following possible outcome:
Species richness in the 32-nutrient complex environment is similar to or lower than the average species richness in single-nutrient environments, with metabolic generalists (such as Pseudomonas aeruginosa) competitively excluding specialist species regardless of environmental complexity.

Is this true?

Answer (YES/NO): YES